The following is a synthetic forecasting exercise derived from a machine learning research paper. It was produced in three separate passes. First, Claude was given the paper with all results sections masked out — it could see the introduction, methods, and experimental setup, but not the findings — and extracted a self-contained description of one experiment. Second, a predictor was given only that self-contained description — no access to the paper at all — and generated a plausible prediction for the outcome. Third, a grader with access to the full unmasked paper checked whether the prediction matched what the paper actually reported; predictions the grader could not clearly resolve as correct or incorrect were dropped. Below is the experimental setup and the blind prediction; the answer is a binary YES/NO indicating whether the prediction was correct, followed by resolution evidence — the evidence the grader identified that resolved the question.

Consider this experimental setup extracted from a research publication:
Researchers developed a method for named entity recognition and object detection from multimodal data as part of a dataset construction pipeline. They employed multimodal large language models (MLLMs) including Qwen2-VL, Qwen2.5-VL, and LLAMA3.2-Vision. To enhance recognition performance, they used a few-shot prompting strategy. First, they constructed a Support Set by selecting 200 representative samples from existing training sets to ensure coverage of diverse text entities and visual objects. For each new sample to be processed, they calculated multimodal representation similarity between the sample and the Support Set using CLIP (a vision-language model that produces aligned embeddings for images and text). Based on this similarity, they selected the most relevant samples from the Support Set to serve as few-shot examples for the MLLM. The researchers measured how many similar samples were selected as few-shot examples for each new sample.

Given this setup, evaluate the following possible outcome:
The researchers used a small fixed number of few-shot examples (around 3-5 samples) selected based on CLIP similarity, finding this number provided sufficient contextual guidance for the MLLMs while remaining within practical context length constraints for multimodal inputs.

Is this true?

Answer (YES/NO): NO